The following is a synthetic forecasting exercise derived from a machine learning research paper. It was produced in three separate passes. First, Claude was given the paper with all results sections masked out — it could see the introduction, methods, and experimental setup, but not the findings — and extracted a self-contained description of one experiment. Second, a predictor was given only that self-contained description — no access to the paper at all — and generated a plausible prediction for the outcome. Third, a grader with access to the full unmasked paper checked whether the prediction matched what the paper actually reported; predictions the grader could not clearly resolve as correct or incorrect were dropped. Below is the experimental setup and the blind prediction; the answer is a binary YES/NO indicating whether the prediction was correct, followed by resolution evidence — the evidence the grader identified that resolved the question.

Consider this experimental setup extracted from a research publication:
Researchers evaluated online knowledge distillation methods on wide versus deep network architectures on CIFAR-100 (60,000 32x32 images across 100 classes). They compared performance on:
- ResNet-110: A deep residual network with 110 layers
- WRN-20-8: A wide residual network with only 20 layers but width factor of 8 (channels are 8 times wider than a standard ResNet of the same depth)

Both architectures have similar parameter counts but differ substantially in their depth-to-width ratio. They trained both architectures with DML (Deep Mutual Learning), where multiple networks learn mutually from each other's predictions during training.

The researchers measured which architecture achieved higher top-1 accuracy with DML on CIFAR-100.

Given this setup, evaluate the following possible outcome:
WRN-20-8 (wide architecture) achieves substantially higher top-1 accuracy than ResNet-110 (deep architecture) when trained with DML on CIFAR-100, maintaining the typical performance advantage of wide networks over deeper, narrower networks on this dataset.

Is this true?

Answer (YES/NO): YES